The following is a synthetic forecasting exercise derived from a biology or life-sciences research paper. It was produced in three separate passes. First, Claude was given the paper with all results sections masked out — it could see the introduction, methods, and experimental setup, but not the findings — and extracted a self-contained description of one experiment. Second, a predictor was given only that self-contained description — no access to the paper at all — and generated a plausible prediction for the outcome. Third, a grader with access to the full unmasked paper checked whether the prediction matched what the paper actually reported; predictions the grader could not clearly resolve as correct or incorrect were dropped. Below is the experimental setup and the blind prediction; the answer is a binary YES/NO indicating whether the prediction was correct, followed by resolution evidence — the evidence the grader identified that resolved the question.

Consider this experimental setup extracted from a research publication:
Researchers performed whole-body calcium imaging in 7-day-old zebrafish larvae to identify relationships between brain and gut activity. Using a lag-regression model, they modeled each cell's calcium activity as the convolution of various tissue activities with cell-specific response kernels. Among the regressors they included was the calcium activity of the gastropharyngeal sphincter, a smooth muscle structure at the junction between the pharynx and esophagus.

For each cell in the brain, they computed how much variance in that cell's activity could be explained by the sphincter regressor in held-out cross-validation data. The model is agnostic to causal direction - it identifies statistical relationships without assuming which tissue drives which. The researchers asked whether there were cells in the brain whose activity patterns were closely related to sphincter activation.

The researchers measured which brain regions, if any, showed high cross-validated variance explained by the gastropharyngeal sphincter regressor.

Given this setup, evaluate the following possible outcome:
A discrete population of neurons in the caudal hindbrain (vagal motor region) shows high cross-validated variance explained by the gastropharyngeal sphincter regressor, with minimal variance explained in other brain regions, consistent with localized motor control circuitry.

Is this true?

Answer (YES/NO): YES